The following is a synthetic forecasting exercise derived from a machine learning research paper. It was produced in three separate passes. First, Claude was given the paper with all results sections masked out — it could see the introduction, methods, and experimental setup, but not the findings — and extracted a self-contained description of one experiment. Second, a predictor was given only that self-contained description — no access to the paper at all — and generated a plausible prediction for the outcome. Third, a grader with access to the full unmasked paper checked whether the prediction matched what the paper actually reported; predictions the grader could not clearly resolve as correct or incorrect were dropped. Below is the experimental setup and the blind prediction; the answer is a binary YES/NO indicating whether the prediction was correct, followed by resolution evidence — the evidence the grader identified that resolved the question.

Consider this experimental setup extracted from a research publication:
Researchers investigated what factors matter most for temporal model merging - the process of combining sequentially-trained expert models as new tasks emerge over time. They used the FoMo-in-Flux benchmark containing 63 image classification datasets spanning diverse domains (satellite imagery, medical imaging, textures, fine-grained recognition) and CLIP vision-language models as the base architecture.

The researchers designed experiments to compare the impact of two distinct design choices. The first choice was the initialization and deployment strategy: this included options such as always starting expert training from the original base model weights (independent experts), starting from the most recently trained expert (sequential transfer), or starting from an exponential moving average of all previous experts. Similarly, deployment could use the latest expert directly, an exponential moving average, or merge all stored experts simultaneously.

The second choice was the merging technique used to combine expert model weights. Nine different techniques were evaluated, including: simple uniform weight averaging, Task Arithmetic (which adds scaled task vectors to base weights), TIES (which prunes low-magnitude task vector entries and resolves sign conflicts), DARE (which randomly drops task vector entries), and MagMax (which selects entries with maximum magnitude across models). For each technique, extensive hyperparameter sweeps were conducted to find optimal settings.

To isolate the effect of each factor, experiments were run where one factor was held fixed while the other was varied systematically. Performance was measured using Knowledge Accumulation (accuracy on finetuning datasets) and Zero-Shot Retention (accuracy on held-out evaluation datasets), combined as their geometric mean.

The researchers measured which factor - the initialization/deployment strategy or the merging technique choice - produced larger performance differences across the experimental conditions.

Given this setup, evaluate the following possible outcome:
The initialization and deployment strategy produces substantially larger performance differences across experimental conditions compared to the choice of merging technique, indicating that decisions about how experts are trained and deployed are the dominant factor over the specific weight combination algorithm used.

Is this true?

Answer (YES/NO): YES